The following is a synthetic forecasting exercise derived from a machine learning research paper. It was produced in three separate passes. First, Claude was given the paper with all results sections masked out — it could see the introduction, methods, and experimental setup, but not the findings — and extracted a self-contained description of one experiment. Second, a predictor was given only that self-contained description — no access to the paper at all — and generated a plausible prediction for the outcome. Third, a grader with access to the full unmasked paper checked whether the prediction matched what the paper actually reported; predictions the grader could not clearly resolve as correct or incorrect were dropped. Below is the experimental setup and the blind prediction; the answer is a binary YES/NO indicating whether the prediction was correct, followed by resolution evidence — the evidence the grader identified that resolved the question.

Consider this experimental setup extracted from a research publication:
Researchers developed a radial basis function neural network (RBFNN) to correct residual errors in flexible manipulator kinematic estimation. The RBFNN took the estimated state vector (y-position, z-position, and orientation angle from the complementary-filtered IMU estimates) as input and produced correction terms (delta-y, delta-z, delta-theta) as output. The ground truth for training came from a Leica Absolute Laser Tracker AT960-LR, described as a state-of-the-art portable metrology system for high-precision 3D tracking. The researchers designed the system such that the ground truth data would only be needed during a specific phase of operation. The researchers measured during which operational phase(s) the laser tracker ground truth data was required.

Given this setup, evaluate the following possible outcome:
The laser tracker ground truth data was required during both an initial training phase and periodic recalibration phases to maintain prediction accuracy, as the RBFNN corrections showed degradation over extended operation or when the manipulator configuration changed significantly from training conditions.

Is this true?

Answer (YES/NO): NO